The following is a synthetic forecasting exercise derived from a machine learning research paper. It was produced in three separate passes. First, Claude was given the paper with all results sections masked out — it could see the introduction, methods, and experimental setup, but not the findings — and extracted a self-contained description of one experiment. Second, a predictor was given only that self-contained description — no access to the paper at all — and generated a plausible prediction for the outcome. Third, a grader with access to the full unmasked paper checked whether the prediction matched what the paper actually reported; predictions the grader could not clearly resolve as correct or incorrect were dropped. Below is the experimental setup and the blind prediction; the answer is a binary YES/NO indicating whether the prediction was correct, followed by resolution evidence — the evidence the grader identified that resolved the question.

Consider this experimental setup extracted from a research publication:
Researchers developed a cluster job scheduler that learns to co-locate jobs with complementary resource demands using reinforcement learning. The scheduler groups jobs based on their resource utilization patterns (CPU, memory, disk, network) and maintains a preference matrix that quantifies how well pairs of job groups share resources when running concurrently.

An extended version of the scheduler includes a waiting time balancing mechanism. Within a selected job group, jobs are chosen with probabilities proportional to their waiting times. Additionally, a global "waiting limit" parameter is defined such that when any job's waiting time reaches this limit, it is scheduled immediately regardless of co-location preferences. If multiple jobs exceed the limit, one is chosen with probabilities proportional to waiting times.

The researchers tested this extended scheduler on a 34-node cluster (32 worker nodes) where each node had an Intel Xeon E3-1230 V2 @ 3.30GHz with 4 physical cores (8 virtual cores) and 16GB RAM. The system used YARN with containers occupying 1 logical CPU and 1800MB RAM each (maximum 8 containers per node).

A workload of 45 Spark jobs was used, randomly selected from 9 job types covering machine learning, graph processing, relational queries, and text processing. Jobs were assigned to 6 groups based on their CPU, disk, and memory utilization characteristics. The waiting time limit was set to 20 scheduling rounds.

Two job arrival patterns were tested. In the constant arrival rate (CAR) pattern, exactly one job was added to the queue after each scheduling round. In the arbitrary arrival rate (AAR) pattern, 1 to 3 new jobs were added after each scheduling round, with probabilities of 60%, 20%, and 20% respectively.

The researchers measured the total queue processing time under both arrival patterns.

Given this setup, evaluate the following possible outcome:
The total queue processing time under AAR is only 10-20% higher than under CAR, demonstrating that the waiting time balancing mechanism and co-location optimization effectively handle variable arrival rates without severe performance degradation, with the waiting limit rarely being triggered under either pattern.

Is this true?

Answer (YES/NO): NO